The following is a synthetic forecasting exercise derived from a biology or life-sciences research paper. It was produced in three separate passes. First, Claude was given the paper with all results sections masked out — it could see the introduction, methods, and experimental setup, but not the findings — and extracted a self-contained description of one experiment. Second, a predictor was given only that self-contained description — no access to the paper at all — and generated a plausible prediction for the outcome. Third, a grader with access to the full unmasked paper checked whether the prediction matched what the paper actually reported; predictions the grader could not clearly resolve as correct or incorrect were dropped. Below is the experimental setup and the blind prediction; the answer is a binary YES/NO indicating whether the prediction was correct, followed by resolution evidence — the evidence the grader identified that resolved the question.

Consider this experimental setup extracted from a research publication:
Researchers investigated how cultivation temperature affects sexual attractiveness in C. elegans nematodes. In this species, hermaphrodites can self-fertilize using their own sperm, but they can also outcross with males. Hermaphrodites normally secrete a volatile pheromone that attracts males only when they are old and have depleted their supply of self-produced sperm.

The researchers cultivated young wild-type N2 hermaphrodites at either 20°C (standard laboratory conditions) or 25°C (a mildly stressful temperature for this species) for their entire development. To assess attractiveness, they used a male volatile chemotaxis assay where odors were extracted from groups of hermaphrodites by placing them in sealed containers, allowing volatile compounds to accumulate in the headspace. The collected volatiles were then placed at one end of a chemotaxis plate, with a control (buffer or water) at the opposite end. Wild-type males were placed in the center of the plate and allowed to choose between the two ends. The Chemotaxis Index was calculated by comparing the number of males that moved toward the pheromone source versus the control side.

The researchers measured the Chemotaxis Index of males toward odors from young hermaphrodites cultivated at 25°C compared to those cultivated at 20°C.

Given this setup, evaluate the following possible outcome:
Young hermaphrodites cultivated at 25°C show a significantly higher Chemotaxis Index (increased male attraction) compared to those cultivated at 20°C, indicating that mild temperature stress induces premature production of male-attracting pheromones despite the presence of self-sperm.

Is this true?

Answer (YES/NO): NO